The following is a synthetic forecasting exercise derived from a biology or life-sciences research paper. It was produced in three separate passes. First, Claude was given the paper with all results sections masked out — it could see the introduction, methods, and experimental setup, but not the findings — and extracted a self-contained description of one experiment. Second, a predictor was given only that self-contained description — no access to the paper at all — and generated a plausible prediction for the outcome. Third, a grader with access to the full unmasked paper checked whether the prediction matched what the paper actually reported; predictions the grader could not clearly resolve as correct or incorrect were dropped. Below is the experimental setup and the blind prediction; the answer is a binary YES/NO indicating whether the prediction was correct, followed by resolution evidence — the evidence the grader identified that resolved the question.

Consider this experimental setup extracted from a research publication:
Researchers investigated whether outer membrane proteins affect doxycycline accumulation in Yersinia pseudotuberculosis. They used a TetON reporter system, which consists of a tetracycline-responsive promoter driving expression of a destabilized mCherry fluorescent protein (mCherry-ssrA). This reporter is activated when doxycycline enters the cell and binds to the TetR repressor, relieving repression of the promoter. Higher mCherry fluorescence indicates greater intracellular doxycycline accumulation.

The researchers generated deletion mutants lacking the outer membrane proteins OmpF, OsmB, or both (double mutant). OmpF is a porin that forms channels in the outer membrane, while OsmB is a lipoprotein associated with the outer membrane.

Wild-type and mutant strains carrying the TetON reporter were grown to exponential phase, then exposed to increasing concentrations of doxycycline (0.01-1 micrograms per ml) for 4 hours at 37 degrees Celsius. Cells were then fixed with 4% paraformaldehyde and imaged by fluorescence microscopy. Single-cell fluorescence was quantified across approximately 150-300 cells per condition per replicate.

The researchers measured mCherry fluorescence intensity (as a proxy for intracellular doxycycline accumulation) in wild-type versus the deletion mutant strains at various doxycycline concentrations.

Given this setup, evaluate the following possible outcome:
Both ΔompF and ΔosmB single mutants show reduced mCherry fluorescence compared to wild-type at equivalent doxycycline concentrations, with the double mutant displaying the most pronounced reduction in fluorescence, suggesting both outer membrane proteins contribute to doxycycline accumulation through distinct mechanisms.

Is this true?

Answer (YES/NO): NO